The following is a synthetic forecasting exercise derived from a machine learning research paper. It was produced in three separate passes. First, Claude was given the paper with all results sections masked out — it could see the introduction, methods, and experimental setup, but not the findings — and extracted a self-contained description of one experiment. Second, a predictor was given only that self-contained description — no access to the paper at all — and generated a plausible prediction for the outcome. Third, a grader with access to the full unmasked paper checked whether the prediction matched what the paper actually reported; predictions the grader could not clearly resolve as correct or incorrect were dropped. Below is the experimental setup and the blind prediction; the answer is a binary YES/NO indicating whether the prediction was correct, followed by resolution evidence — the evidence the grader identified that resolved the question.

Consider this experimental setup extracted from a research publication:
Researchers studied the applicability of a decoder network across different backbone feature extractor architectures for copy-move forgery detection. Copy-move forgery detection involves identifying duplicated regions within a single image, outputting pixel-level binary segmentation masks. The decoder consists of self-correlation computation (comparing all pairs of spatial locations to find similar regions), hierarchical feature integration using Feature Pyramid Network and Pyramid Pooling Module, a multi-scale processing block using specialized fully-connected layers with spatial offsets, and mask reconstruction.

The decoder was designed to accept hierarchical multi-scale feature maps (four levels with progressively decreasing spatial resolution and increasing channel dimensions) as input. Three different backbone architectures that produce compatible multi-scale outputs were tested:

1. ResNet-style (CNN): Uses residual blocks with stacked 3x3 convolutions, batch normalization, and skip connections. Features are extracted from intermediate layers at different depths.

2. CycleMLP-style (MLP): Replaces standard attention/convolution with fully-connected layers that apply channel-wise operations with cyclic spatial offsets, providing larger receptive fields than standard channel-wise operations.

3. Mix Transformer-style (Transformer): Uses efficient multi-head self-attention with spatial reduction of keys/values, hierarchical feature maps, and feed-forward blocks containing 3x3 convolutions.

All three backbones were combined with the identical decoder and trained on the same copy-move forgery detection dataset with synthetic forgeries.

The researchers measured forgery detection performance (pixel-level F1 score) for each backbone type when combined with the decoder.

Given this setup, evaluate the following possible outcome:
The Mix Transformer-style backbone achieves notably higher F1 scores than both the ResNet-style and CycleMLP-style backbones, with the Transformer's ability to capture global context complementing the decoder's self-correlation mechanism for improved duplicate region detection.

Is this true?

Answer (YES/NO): YES